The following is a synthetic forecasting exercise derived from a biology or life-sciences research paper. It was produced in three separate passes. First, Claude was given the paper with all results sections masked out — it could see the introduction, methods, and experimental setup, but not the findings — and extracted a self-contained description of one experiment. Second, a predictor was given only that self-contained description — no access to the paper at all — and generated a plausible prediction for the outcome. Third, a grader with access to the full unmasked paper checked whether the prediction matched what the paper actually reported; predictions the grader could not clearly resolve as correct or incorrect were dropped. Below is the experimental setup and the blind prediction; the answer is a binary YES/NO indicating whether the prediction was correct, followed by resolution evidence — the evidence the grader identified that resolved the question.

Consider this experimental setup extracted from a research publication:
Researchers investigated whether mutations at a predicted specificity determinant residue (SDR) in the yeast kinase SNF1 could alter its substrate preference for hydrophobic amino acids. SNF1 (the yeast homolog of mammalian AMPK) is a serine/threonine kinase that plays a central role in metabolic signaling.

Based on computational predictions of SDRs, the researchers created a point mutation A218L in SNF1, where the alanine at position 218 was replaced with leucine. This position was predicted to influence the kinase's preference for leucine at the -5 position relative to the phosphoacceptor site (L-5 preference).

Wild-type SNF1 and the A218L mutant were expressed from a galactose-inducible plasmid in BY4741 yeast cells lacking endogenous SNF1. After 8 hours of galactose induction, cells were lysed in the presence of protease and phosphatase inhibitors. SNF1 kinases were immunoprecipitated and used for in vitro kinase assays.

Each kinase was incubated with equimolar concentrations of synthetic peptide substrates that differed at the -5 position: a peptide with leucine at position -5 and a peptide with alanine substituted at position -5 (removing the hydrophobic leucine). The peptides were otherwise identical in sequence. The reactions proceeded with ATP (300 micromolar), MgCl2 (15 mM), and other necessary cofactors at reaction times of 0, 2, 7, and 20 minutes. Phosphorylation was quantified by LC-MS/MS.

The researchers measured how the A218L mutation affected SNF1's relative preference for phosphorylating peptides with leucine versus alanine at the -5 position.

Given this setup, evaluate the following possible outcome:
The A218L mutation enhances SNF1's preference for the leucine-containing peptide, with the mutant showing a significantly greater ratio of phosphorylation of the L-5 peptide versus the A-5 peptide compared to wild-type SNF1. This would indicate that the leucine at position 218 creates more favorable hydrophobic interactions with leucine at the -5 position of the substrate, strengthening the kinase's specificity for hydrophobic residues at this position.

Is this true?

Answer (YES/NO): NO